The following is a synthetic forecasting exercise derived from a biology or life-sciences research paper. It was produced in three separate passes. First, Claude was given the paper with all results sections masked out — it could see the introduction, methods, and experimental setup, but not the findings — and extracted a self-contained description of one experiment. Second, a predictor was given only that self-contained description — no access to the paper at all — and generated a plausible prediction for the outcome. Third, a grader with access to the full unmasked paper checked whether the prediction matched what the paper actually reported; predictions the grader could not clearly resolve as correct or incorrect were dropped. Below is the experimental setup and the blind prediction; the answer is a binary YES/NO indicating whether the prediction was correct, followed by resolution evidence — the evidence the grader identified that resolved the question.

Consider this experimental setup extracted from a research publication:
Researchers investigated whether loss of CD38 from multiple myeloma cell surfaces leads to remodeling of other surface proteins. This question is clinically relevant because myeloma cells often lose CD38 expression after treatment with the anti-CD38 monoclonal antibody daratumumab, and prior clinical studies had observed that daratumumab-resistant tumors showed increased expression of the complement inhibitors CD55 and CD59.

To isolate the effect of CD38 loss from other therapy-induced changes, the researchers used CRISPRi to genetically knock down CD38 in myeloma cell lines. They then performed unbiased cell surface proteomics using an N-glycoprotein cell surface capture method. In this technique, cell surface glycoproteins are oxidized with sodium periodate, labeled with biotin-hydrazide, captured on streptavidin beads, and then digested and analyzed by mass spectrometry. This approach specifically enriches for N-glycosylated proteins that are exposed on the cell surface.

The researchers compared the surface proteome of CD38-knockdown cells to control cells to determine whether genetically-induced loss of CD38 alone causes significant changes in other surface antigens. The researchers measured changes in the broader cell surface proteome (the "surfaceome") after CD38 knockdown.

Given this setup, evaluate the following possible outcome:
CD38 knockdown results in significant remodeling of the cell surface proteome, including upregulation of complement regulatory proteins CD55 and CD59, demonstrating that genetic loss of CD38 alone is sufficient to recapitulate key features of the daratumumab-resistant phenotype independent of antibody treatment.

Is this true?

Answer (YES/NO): NO